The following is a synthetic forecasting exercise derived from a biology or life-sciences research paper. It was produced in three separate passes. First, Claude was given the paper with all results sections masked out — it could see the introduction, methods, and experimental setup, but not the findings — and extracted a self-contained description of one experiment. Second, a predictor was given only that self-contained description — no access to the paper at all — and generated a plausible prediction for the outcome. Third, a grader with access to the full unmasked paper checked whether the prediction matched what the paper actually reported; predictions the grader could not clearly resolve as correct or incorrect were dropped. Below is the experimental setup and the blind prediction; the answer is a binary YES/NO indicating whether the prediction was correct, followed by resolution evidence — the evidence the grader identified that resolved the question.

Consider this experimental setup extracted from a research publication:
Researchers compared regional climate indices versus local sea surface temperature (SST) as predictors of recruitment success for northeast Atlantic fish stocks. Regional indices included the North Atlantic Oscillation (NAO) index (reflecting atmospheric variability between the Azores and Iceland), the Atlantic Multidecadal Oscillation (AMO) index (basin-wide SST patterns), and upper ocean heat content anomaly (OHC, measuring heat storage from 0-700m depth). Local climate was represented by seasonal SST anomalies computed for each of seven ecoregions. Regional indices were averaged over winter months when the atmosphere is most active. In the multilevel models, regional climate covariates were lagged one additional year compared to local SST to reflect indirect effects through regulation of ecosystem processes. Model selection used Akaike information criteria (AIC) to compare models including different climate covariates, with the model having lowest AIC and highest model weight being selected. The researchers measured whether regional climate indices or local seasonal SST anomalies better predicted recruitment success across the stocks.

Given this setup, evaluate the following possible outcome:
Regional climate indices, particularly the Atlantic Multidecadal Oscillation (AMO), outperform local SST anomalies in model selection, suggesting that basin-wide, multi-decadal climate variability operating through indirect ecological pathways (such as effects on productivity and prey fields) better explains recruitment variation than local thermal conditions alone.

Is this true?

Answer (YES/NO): NO